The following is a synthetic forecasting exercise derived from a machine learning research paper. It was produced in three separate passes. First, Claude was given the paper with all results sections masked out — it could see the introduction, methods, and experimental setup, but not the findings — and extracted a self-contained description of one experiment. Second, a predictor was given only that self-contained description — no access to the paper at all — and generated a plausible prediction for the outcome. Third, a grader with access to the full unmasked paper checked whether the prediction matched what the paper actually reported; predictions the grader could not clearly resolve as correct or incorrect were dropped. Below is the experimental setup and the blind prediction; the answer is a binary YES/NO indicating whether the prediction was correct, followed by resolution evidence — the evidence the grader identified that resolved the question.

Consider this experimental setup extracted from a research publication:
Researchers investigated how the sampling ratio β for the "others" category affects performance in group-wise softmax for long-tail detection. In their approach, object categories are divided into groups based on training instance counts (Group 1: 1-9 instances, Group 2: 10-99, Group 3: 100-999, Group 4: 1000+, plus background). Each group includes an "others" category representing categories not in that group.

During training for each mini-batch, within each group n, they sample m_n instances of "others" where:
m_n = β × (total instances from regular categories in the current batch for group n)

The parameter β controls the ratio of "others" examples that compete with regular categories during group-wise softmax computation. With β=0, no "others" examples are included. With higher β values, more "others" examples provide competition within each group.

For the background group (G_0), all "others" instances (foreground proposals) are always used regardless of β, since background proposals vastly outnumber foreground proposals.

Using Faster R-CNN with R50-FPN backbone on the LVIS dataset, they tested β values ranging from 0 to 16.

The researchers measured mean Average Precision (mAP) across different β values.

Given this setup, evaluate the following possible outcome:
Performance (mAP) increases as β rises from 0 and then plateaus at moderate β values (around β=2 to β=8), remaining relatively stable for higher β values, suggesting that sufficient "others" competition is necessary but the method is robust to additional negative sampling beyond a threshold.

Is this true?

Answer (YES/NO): NO